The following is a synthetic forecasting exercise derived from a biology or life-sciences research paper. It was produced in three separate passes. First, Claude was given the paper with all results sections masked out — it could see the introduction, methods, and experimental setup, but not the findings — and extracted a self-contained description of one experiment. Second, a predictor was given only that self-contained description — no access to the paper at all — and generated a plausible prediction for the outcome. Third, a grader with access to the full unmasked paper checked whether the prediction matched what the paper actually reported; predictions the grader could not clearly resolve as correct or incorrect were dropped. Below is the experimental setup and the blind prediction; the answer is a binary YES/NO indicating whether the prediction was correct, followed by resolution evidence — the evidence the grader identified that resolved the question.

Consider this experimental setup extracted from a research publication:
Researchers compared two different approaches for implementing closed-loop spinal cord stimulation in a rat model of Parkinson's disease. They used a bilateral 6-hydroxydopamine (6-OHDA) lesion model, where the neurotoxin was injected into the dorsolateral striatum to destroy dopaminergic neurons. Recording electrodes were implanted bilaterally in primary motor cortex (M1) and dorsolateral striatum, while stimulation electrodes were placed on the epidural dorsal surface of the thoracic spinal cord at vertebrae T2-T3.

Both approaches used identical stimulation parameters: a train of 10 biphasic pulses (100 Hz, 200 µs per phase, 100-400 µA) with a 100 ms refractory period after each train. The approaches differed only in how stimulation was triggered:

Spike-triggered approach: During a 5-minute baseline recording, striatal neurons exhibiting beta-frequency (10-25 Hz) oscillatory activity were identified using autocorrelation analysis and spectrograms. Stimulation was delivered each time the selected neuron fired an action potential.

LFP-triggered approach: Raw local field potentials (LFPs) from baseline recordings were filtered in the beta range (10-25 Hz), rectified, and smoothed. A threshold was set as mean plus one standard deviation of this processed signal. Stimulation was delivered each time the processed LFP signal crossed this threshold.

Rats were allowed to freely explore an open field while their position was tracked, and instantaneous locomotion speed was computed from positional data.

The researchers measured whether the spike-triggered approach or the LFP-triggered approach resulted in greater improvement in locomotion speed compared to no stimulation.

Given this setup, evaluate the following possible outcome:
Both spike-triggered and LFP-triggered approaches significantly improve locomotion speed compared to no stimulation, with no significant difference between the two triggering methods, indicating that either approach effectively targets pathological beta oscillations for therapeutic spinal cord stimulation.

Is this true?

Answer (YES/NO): NO